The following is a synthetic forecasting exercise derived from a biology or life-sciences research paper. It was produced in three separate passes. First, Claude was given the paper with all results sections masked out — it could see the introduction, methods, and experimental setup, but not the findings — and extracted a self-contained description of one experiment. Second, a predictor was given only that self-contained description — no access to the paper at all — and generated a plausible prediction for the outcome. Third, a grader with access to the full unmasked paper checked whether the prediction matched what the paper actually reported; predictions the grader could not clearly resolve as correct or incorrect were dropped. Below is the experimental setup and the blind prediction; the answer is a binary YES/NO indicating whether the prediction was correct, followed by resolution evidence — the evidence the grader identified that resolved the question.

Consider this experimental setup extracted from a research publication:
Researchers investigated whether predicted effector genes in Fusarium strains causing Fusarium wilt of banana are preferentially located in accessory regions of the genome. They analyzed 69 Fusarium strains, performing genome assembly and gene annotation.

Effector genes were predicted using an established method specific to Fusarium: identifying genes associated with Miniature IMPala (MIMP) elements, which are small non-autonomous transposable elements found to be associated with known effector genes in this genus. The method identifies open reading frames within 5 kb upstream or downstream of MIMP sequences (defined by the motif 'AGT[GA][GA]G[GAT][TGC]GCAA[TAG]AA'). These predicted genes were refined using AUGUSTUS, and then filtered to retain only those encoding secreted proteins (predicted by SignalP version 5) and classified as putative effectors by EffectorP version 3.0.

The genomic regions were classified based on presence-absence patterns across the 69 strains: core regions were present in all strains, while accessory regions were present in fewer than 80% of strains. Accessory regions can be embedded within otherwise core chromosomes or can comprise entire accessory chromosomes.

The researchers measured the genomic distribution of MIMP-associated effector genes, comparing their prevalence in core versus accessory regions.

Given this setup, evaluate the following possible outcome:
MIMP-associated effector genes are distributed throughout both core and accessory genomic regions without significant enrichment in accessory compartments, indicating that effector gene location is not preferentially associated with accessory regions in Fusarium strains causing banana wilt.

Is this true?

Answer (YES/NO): YES